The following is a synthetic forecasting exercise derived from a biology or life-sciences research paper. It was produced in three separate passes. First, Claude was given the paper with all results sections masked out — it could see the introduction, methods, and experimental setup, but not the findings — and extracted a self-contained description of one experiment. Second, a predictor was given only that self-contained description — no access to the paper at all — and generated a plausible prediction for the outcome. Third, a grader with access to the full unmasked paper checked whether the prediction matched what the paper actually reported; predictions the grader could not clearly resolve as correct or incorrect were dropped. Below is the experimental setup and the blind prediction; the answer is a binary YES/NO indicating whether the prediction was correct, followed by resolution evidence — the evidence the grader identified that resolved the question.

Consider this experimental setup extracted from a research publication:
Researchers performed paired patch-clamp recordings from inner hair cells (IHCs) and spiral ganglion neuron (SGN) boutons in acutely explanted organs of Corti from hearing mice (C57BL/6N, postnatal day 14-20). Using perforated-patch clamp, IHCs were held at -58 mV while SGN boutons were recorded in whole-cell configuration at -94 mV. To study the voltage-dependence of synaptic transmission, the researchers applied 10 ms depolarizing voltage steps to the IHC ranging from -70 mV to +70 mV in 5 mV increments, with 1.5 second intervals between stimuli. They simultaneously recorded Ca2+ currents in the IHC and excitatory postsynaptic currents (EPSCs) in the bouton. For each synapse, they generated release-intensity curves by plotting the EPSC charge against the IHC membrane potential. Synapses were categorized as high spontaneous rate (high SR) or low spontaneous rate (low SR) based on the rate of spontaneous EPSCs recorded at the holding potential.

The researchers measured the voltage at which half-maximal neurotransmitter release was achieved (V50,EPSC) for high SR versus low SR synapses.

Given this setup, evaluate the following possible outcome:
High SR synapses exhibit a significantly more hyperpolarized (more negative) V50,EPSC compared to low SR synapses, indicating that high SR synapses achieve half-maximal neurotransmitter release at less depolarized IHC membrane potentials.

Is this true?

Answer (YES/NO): YES